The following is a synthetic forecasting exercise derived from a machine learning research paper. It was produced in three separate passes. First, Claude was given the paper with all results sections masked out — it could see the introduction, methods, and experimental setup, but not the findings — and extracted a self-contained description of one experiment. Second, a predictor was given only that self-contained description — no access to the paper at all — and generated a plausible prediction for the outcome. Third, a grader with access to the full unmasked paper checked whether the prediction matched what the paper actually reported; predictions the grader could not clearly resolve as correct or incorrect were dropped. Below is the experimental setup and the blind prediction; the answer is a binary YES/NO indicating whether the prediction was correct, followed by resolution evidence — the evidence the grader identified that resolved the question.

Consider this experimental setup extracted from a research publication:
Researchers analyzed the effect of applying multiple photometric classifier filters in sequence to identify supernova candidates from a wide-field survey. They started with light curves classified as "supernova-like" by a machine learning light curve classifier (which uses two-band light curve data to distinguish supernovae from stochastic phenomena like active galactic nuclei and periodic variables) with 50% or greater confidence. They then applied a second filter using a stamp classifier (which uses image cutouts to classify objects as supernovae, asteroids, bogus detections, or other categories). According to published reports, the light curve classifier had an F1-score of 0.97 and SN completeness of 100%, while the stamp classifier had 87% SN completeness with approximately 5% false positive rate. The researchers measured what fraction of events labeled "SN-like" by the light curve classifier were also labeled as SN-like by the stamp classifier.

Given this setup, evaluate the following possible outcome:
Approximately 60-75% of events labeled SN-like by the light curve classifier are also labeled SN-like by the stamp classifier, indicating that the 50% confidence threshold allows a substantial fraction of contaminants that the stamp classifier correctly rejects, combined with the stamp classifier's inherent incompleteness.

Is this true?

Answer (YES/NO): NO